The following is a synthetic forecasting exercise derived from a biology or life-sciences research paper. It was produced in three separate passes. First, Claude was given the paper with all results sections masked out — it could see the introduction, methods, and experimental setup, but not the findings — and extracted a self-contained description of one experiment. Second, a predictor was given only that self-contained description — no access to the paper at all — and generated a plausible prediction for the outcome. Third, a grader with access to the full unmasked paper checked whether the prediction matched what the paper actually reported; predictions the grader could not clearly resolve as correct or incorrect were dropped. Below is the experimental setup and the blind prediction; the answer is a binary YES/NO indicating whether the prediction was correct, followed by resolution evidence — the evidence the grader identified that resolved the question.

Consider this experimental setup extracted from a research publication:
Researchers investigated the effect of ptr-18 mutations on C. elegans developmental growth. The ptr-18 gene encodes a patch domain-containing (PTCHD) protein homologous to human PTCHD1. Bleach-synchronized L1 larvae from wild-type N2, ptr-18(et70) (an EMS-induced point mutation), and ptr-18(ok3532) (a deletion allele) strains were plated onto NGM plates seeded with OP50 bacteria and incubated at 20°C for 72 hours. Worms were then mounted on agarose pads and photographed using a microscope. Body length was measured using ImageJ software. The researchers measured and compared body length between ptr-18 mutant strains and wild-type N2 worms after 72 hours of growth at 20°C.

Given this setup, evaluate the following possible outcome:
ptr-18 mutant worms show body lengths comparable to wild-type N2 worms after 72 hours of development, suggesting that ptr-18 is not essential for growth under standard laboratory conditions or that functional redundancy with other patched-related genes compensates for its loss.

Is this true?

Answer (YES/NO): NO